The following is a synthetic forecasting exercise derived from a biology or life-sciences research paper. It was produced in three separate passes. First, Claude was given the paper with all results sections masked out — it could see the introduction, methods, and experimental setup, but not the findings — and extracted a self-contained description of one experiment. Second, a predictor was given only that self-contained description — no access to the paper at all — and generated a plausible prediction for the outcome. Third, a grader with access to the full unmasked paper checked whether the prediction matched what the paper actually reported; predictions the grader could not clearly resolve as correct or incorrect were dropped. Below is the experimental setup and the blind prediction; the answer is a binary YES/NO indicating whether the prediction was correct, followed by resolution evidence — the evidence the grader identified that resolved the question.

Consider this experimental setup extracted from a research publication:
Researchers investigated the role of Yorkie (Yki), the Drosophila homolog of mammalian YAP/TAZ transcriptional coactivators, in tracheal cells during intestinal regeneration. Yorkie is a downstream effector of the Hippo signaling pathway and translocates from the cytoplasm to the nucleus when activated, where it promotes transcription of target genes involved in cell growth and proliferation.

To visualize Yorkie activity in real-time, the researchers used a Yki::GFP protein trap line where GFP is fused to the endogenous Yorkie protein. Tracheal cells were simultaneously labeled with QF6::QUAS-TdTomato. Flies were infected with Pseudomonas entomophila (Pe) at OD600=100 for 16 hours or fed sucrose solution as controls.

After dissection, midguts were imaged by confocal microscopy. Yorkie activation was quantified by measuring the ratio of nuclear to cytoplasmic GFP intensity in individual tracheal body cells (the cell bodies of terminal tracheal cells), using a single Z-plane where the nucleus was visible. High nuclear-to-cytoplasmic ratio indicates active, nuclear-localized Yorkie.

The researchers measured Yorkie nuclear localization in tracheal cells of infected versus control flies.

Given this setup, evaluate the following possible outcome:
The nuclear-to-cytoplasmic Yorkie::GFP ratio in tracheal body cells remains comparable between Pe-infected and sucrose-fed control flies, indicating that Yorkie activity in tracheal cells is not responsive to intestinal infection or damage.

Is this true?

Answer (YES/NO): NO